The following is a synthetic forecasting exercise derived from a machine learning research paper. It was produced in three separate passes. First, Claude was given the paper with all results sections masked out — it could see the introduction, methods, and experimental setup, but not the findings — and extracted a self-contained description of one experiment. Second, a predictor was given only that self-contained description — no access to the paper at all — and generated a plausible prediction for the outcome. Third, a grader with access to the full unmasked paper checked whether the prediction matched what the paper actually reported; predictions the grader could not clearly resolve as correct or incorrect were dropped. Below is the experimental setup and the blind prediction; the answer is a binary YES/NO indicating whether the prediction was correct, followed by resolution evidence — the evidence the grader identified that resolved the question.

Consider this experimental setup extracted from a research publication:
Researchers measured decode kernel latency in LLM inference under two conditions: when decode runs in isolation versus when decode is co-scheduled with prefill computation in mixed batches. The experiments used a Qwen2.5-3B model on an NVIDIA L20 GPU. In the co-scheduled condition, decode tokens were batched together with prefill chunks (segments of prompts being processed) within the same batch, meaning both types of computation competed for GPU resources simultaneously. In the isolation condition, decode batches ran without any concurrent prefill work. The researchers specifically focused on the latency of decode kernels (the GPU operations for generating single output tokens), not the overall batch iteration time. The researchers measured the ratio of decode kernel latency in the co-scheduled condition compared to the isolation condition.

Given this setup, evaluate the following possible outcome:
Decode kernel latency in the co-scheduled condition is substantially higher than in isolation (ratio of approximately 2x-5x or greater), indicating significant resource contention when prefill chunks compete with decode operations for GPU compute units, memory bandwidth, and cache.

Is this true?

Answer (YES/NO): YES